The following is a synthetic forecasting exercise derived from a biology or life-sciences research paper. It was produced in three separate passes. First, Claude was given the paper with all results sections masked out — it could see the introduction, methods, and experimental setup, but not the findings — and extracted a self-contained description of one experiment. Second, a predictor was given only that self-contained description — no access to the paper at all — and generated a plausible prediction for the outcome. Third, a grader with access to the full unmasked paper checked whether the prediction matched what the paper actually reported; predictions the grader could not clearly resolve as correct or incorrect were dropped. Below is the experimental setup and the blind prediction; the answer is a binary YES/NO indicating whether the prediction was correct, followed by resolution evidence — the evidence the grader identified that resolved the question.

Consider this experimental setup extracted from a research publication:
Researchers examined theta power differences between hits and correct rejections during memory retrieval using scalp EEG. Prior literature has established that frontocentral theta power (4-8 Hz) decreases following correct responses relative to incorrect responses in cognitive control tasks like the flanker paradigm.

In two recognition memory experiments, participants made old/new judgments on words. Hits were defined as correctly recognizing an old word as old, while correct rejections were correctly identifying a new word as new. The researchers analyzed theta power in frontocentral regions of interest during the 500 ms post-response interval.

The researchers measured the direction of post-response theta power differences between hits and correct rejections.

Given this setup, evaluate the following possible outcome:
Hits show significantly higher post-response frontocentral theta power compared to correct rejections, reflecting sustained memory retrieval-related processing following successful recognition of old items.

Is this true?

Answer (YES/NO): NO